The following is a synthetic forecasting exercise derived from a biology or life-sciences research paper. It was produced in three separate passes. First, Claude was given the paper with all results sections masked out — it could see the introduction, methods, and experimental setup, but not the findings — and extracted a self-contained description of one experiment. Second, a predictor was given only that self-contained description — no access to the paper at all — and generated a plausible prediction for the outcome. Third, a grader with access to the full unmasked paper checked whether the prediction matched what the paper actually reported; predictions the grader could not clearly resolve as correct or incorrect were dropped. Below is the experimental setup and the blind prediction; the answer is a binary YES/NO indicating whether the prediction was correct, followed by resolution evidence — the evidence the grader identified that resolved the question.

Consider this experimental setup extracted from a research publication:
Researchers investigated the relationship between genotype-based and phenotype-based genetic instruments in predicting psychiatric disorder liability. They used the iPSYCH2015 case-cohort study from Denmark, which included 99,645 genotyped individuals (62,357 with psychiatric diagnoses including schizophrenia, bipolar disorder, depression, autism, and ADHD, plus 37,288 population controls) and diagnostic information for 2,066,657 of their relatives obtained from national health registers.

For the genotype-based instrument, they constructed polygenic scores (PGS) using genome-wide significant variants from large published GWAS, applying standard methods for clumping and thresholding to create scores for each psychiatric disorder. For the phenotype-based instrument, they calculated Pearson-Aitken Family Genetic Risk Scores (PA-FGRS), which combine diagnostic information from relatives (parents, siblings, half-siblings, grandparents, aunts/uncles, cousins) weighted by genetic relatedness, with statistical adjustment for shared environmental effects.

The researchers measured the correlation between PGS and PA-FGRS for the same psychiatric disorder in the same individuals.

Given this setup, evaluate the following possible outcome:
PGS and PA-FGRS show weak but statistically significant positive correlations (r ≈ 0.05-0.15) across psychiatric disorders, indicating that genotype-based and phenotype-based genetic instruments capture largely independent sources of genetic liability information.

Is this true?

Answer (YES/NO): NO